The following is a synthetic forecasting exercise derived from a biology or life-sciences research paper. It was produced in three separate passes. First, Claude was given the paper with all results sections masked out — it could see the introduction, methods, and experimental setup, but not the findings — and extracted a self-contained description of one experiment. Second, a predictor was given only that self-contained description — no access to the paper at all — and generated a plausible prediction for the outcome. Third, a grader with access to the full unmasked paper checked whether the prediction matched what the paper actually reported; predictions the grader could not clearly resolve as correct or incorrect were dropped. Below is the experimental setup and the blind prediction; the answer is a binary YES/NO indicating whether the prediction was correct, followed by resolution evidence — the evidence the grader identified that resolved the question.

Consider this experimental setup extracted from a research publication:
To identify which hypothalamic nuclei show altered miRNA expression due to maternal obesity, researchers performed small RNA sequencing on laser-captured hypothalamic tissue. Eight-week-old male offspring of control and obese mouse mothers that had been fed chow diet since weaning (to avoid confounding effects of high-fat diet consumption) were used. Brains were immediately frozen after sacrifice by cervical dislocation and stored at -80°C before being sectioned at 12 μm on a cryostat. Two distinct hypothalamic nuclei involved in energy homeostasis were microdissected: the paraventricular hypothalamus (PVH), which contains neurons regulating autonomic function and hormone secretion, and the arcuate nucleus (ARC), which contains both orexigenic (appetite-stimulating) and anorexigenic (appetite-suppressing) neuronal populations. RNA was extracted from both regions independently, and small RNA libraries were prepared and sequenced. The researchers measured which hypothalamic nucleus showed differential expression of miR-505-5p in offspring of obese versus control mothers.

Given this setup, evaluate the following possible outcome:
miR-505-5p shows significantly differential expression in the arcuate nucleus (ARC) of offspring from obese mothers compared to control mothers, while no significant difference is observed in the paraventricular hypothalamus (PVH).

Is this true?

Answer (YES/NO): NO